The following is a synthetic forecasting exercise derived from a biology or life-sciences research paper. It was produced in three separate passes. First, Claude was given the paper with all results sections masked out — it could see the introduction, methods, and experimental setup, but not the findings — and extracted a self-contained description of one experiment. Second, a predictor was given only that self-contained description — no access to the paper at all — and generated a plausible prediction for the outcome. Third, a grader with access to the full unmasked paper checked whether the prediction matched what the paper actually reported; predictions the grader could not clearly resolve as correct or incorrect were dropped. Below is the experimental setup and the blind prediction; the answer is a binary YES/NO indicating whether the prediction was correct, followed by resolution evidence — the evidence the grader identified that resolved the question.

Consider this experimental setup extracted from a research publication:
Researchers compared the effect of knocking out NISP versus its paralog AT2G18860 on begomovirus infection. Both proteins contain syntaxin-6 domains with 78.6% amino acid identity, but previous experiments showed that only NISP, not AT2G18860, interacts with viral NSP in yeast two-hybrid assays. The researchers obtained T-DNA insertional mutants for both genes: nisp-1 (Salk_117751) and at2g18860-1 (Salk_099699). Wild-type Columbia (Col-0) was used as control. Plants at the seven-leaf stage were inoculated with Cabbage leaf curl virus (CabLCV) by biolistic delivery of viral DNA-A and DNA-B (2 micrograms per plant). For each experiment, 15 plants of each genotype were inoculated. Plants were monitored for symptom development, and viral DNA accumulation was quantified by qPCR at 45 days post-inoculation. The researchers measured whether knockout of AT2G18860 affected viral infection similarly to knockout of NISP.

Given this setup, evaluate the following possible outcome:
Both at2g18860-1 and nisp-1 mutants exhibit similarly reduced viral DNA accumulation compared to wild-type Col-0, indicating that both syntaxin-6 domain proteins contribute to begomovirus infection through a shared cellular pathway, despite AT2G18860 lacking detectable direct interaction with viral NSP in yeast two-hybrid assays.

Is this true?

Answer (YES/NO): NO